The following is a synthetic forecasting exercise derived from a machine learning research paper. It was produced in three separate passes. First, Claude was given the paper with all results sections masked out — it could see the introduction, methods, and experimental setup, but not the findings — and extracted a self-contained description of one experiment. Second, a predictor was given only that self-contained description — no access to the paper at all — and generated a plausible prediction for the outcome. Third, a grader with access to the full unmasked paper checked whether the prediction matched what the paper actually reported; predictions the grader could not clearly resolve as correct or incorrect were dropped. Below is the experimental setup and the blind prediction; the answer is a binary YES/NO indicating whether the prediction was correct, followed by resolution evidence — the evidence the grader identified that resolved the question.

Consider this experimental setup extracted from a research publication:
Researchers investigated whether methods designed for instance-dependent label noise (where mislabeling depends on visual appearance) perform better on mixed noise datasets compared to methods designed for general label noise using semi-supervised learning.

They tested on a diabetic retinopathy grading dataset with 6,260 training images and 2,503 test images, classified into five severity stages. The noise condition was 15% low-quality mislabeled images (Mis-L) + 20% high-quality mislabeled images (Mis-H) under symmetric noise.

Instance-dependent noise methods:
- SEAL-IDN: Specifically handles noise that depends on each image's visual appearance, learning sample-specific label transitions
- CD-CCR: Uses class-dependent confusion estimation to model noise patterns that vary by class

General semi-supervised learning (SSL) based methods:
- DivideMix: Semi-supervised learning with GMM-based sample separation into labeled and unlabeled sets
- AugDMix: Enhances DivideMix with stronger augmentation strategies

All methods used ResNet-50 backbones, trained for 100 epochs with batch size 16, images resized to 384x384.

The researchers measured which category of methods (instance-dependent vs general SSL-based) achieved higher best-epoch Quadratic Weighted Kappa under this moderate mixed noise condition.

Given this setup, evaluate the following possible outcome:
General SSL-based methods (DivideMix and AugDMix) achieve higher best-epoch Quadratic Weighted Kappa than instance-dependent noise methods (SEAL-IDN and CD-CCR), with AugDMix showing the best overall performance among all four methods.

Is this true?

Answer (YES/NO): NO